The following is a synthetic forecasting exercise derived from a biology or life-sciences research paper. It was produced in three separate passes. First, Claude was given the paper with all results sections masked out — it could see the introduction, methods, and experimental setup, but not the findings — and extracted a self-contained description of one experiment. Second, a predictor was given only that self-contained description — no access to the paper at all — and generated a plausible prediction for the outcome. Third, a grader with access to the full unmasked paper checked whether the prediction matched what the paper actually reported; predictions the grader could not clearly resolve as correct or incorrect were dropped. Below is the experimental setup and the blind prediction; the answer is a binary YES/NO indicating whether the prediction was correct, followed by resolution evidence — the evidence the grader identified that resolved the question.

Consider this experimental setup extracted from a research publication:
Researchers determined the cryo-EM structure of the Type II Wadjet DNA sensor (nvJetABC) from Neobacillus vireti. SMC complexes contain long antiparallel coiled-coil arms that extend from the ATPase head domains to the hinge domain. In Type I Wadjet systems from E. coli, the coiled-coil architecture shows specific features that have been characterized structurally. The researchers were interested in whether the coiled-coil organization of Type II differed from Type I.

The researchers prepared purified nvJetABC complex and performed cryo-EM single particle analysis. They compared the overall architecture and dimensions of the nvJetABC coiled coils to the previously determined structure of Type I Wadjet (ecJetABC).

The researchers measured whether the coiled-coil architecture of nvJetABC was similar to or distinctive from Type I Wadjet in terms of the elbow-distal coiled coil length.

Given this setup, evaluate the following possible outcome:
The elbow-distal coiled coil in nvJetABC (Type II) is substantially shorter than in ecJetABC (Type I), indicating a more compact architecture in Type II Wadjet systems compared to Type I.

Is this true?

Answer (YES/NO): NO